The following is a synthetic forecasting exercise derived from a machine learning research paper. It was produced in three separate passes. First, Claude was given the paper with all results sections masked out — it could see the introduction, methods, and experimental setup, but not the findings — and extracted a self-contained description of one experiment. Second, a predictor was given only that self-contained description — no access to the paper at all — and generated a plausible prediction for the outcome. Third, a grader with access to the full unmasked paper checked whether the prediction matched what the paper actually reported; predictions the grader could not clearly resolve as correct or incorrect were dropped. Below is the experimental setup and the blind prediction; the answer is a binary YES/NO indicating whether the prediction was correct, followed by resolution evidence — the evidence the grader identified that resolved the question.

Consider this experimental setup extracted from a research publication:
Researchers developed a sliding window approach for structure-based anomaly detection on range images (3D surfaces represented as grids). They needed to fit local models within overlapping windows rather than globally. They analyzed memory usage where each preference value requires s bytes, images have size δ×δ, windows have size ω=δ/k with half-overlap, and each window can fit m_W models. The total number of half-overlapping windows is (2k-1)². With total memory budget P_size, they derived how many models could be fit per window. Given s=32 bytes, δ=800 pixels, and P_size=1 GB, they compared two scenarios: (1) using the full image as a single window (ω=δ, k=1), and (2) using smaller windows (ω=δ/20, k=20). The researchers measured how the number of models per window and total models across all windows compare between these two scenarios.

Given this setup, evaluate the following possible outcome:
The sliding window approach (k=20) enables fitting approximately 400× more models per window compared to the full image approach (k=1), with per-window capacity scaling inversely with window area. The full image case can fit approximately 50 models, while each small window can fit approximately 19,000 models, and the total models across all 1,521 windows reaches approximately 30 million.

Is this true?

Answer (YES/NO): NO